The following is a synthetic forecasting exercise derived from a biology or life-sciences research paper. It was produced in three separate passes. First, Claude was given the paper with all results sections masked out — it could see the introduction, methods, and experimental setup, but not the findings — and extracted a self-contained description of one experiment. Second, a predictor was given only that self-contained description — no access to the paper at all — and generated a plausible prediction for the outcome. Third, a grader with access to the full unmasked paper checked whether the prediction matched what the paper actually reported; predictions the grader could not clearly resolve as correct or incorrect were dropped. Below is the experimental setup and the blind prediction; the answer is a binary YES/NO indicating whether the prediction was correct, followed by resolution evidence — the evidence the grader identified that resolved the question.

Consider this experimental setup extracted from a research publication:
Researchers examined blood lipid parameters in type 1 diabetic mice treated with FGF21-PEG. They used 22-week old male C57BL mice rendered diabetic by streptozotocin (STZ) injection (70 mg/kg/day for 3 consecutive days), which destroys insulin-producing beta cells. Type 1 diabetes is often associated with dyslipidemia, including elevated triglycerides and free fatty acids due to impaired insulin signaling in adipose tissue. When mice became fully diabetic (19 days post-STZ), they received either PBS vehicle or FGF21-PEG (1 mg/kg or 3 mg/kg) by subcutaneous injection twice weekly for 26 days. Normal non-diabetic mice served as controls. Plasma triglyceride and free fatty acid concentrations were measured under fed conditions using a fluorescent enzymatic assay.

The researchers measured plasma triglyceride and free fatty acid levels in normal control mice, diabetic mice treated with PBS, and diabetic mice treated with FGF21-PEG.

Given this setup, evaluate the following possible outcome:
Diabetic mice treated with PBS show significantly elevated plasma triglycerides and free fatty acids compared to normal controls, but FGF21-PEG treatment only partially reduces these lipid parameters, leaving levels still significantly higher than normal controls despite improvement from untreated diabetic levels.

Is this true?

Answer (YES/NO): NO